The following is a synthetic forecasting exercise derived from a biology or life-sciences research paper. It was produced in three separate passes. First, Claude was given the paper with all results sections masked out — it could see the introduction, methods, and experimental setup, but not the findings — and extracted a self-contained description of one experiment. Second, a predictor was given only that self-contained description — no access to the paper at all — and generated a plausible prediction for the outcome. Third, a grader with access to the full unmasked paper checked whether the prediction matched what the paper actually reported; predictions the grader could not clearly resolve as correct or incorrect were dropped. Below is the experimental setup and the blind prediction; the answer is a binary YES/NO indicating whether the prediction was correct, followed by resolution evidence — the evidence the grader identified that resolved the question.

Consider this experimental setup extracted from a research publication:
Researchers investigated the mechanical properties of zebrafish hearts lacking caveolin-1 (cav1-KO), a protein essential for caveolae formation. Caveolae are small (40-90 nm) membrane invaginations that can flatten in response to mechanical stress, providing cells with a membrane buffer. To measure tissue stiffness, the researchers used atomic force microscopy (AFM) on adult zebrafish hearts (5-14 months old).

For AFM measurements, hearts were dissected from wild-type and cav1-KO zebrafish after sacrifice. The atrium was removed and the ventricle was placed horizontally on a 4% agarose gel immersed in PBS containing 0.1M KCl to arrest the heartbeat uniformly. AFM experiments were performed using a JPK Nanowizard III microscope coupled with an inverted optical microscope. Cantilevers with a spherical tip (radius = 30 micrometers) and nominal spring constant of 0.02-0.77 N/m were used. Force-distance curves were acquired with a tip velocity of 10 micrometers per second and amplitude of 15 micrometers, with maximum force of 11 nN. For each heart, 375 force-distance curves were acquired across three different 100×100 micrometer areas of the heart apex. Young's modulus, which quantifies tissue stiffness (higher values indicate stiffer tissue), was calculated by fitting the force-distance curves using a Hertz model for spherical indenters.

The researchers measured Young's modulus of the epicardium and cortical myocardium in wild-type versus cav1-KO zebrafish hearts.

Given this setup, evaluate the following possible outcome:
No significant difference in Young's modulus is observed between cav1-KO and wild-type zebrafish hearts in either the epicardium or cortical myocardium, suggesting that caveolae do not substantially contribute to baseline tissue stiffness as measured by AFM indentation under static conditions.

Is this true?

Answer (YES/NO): NO